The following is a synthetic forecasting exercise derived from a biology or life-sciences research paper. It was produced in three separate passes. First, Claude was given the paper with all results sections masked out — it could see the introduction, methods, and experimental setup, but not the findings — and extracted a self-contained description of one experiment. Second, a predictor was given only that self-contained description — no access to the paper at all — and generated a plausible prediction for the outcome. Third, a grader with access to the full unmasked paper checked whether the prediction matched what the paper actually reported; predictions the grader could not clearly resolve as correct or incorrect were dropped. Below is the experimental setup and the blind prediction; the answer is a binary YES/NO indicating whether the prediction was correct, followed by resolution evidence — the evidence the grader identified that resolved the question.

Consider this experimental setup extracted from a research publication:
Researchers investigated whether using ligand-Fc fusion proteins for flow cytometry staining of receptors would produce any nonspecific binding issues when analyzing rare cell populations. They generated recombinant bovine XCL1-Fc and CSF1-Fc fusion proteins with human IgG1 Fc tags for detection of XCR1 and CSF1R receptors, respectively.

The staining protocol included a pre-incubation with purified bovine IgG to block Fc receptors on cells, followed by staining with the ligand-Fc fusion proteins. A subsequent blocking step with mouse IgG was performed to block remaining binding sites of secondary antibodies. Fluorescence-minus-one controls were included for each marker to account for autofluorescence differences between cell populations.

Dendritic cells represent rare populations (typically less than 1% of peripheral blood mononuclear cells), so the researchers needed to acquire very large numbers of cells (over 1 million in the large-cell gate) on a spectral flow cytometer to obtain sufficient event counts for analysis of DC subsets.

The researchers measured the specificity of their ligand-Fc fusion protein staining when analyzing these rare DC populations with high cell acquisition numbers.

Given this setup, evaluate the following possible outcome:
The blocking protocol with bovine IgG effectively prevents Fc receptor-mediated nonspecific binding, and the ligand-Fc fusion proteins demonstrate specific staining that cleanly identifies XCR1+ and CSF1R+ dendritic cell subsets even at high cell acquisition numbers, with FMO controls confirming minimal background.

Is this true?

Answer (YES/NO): NO